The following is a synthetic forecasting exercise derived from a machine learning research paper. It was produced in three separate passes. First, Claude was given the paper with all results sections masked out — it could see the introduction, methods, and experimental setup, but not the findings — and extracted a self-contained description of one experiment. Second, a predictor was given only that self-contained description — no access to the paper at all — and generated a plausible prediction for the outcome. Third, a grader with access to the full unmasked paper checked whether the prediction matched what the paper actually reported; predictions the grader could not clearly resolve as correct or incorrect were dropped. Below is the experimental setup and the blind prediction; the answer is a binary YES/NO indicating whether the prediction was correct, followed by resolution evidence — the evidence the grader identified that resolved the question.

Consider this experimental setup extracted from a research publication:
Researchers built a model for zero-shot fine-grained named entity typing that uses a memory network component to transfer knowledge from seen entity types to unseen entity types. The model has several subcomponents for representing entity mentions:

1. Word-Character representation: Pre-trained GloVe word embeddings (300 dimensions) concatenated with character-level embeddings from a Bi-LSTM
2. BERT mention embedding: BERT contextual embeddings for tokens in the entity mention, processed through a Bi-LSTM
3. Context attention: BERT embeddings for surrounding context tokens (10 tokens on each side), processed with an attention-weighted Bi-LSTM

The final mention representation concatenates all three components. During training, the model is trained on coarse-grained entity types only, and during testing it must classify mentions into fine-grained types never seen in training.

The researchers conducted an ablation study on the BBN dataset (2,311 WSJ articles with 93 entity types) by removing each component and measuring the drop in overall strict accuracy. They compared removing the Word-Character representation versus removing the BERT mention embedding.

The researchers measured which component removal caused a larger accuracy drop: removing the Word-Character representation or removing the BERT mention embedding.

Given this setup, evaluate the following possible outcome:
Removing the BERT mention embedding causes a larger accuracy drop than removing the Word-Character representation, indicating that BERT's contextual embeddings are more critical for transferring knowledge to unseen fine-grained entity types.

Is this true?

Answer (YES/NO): NO